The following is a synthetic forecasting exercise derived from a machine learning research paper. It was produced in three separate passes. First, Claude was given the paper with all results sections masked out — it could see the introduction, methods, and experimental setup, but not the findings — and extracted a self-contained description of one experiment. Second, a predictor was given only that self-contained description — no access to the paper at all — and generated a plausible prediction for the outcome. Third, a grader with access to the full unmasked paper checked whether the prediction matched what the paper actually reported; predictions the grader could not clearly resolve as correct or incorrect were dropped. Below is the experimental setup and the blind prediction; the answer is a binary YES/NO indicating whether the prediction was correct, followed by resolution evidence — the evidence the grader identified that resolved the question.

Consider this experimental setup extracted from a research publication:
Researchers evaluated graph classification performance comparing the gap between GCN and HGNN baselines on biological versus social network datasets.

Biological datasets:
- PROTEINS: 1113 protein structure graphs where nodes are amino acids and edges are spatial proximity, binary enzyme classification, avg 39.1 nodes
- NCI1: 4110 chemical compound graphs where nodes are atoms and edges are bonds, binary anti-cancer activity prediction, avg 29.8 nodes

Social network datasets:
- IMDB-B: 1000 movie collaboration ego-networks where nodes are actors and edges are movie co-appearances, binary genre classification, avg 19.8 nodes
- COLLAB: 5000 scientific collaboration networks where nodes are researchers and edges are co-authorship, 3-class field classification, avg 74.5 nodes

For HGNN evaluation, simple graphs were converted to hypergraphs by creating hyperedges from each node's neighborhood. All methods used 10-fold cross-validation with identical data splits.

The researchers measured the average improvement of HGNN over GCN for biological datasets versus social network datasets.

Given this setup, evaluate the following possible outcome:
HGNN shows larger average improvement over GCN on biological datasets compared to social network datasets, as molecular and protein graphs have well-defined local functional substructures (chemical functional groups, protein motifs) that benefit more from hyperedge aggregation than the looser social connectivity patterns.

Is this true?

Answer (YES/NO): NO